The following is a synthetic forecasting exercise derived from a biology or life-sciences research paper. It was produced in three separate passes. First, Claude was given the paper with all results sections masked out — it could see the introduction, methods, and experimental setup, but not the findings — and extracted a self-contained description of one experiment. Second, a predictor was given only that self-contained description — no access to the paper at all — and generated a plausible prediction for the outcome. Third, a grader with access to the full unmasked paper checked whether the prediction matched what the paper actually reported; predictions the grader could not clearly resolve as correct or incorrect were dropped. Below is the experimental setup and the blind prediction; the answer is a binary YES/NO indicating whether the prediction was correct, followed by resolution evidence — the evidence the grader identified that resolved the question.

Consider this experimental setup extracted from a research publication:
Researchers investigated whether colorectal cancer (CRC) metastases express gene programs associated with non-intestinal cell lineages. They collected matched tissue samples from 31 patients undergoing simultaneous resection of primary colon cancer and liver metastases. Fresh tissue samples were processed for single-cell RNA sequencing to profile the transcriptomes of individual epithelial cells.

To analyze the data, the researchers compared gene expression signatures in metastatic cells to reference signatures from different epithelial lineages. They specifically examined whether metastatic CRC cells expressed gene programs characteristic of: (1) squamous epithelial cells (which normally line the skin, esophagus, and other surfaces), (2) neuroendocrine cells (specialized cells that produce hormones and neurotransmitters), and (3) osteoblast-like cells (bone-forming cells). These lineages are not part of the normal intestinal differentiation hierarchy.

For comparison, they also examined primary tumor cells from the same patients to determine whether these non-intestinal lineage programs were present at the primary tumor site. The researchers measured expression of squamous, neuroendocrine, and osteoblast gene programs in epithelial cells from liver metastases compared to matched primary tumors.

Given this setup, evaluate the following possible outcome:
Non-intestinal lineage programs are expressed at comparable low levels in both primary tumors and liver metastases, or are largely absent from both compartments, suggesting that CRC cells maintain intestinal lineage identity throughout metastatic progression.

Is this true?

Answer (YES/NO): NO